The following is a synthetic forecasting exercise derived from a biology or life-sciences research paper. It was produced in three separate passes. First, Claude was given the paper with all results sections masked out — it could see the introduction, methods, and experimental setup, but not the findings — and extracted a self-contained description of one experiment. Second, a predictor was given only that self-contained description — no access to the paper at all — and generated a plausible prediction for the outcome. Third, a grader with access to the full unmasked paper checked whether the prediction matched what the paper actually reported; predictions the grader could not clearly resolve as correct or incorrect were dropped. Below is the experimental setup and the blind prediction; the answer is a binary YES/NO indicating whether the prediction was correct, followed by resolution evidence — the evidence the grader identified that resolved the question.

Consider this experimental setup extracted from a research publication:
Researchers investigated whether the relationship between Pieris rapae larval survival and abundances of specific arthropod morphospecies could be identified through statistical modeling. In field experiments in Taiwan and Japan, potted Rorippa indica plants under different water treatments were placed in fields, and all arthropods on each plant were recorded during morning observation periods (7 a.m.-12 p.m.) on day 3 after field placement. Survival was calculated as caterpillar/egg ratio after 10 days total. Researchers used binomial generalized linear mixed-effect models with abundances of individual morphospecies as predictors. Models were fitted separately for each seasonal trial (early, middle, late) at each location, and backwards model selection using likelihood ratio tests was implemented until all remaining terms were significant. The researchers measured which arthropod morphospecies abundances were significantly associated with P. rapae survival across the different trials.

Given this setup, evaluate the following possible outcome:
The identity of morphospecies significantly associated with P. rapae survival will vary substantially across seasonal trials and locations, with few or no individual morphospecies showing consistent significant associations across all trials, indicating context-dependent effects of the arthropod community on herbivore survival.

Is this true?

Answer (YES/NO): YES